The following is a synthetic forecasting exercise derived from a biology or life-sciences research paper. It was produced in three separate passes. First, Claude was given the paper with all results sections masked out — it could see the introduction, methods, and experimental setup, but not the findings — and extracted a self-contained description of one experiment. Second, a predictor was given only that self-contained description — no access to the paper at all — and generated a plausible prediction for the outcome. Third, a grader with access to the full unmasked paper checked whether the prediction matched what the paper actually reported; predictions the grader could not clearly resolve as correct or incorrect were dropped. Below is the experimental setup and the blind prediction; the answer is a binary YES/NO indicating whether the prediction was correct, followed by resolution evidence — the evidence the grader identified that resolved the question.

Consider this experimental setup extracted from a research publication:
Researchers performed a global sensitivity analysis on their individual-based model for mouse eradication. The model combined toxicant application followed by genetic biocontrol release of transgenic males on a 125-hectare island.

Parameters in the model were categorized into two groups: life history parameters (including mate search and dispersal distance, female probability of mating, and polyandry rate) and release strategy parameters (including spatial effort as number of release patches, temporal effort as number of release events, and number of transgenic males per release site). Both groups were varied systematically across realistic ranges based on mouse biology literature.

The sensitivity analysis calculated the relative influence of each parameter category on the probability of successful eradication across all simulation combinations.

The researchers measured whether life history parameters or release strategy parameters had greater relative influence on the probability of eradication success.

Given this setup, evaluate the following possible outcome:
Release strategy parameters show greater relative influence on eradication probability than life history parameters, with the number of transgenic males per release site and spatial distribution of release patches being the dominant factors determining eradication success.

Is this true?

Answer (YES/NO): NO